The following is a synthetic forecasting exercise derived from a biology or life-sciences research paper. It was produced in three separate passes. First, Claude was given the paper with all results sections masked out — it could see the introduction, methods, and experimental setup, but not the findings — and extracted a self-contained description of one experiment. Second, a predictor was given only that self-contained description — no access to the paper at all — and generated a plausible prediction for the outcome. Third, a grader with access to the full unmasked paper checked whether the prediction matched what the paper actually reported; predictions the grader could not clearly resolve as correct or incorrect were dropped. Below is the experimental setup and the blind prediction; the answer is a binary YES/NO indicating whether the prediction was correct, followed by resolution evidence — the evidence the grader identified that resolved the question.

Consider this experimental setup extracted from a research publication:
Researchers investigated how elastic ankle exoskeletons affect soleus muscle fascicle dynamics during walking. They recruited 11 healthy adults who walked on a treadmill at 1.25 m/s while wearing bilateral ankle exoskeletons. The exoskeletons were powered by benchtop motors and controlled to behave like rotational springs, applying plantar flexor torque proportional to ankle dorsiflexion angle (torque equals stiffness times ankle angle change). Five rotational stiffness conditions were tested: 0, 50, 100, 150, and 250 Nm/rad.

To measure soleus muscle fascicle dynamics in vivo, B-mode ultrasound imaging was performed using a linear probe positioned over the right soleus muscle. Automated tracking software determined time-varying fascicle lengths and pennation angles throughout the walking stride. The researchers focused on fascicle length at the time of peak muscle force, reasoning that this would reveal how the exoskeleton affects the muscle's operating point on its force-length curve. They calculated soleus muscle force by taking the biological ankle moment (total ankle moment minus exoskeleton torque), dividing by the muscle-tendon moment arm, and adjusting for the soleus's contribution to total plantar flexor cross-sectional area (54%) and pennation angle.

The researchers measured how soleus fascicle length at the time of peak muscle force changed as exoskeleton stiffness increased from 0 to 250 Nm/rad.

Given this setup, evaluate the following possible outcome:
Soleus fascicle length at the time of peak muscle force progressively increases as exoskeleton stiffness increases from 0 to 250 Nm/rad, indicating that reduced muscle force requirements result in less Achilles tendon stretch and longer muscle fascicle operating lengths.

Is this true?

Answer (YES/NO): YES